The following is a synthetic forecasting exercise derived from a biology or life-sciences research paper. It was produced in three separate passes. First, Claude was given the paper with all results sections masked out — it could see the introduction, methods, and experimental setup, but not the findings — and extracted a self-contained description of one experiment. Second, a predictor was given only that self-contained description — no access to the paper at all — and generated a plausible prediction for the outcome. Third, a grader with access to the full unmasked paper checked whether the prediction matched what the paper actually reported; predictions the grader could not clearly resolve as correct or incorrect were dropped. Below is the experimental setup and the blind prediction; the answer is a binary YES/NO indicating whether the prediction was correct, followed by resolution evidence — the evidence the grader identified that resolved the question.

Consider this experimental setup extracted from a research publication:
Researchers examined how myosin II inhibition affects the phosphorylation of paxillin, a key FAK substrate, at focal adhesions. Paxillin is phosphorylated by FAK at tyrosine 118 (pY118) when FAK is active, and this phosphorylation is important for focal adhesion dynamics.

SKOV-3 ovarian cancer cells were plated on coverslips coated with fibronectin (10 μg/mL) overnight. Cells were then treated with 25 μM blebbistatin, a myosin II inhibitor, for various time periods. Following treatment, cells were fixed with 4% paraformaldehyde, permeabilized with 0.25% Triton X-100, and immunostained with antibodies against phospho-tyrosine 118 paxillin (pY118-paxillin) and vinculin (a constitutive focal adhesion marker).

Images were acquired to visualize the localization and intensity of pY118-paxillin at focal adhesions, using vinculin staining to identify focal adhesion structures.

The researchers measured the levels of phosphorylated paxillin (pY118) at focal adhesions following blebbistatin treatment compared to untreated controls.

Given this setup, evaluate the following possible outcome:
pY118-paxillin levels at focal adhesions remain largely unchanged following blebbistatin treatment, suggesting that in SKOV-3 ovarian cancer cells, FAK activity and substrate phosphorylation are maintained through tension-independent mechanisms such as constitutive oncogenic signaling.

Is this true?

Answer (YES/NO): NO